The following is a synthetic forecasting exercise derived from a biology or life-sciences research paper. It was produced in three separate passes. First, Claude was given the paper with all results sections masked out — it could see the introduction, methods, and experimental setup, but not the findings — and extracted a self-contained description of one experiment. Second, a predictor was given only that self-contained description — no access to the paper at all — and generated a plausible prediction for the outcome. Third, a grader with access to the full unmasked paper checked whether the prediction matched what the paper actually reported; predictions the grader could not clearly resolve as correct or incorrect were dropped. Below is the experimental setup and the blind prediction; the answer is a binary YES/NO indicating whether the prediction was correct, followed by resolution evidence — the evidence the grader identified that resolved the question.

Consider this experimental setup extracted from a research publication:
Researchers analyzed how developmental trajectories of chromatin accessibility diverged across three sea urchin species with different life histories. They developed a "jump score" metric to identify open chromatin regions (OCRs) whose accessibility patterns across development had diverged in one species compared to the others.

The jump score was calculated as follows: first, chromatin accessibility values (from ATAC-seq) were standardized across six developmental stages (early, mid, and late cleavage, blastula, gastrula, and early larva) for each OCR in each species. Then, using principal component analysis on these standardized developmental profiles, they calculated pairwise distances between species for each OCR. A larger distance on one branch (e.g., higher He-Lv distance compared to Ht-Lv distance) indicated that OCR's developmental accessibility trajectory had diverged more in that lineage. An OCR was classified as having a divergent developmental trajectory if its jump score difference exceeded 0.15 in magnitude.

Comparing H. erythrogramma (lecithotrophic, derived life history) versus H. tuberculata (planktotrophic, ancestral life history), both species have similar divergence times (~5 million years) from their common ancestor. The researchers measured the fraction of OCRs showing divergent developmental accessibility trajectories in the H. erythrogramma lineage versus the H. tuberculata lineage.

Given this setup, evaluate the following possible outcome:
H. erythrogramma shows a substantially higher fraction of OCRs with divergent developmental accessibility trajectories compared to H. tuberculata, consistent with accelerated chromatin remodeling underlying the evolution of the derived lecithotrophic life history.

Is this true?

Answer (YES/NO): YES